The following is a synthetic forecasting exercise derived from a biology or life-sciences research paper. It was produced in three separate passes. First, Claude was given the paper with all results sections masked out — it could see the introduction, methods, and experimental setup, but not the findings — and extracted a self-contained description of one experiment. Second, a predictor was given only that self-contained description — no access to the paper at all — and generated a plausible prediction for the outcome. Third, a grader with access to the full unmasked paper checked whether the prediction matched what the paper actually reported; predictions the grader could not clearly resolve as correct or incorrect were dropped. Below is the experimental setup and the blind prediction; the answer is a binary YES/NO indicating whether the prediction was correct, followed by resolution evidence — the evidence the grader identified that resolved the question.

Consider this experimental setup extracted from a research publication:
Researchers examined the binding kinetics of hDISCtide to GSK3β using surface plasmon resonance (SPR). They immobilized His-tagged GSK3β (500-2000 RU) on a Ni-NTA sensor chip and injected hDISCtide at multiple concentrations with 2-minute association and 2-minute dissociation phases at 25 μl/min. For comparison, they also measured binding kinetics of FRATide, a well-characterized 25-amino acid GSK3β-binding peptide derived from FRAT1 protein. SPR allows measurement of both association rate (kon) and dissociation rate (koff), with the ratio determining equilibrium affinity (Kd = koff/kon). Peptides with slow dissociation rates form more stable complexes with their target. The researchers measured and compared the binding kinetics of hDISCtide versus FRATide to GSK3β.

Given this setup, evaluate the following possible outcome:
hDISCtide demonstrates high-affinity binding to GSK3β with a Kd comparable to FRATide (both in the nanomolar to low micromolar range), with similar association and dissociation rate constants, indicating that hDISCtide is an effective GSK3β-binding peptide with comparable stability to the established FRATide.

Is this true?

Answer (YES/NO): NO